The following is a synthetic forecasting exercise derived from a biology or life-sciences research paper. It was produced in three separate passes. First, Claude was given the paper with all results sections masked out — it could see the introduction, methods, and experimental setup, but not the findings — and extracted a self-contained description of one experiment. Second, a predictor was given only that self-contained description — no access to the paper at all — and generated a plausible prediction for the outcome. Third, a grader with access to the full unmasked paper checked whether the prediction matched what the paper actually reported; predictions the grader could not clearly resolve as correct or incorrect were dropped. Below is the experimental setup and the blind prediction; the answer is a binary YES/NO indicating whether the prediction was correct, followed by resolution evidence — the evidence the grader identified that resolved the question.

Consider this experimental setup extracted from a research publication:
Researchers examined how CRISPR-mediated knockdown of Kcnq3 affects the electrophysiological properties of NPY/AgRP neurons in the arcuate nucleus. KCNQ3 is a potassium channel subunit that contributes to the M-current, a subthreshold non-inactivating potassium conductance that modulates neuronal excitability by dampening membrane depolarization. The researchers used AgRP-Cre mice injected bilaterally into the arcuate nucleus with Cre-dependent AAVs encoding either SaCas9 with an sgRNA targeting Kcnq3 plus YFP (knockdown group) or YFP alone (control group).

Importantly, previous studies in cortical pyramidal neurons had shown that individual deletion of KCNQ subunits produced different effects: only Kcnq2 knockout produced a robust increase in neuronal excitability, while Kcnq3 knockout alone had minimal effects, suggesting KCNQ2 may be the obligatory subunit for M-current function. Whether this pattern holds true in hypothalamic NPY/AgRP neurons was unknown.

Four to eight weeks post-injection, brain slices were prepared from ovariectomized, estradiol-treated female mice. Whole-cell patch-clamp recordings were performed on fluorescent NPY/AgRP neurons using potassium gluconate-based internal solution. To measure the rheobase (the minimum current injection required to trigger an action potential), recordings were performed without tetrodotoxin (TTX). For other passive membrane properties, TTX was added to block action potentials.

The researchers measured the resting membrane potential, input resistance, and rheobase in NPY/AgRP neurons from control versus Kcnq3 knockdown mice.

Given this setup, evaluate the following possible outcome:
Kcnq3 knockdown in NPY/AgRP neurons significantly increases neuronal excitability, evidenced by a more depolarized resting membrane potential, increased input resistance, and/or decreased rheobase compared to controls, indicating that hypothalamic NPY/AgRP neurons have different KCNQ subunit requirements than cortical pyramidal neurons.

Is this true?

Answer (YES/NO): YES